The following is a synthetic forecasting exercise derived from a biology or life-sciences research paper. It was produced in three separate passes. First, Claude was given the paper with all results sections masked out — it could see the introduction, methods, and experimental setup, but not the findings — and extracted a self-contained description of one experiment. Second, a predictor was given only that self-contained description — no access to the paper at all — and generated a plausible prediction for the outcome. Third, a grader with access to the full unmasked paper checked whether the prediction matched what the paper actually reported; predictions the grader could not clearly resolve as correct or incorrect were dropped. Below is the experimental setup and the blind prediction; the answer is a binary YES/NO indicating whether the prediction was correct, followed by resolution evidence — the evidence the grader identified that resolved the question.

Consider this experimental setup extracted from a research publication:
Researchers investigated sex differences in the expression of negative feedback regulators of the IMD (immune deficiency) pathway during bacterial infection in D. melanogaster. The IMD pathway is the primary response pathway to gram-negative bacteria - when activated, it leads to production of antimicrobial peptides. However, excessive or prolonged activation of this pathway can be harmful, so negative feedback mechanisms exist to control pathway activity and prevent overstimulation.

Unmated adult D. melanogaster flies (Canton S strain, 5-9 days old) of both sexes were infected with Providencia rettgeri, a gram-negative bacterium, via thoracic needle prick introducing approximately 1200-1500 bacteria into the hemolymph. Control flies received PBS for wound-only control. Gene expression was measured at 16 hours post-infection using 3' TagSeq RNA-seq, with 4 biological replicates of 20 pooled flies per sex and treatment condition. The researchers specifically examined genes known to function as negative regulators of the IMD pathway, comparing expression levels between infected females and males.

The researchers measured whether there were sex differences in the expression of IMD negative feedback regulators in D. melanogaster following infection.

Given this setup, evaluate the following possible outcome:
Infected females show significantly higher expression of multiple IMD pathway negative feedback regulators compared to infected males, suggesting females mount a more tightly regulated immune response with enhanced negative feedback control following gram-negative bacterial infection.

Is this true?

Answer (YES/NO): YES